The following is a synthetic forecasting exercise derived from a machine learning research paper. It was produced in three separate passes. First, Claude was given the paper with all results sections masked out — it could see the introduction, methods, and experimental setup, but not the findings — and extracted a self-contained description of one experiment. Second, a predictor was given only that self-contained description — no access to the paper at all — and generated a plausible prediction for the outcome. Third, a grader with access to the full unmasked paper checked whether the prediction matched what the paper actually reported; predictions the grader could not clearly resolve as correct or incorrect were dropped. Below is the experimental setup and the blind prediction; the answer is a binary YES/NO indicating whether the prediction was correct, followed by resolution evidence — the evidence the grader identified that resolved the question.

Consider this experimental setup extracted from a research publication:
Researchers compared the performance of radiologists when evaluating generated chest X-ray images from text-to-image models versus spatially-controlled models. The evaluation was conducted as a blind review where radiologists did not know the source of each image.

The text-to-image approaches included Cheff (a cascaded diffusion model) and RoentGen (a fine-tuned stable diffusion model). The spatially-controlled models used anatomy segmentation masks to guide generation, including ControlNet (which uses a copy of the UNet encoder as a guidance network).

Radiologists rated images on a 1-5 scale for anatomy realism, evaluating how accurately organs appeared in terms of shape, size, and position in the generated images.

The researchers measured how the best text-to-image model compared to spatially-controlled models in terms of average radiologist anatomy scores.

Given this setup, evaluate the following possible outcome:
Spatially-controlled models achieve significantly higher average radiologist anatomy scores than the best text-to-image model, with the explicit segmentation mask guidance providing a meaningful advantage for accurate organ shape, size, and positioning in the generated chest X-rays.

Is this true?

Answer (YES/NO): NO